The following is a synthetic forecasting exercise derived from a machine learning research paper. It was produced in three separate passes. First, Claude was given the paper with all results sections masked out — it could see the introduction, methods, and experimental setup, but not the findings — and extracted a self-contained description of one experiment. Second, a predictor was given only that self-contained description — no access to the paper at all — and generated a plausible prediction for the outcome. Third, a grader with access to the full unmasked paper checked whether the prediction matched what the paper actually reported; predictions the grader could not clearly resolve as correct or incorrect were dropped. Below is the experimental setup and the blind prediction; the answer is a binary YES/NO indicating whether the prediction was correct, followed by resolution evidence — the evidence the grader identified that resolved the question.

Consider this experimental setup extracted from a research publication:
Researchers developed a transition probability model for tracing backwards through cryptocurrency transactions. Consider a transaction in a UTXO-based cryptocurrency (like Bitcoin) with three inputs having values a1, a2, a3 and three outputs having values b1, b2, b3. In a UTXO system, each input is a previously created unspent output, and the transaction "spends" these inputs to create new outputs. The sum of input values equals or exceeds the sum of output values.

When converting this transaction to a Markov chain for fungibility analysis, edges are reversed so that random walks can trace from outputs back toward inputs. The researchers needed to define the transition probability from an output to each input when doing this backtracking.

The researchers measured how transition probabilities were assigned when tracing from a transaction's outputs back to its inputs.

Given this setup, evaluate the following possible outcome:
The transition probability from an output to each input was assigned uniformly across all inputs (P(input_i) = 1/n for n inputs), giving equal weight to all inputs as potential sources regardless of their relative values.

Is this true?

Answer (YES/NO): NO